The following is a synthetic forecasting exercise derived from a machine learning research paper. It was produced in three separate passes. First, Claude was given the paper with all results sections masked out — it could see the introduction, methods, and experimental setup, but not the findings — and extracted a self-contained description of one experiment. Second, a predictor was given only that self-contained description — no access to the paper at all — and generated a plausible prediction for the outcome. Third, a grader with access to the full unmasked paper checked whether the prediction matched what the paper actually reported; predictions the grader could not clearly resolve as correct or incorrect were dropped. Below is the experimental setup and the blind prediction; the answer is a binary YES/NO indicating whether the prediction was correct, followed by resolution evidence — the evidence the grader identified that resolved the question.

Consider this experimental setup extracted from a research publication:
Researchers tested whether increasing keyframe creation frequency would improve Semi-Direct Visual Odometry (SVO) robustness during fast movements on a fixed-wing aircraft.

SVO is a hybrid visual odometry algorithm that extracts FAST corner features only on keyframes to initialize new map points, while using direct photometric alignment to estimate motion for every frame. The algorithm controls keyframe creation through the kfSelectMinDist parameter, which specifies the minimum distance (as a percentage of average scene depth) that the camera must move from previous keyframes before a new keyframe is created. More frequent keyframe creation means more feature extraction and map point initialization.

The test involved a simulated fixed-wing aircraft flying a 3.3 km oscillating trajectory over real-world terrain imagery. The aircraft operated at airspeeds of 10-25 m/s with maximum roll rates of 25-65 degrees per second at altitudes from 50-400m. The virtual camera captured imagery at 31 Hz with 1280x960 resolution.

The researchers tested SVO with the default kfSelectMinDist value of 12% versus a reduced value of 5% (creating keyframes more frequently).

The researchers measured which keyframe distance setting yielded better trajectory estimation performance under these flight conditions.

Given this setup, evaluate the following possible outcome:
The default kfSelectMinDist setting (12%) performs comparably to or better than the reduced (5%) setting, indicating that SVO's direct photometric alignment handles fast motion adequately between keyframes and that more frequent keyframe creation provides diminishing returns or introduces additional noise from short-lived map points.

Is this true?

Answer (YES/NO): NO